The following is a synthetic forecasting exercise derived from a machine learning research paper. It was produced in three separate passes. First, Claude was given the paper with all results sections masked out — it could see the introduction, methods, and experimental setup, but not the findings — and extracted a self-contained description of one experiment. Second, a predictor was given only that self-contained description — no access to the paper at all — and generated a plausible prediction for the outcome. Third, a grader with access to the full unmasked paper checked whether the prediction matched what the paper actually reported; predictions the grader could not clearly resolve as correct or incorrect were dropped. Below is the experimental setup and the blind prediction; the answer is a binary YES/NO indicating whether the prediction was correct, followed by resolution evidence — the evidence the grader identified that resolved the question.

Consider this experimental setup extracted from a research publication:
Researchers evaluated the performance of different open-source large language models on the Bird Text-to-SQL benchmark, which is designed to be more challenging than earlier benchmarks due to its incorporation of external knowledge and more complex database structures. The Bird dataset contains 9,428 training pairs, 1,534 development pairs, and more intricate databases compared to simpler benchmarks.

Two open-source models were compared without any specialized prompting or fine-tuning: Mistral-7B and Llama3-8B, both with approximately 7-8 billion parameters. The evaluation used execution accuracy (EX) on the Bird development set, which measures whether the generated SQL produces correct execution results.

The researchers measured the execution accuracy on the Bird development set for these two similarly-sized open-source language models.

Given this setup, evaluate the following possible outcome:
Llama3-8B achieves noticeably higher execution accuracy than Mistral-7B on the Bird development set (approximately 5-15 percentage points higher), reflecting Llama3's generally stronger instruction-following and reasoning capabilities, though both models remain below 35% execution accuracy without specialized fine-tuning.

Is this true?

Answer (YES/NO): YES